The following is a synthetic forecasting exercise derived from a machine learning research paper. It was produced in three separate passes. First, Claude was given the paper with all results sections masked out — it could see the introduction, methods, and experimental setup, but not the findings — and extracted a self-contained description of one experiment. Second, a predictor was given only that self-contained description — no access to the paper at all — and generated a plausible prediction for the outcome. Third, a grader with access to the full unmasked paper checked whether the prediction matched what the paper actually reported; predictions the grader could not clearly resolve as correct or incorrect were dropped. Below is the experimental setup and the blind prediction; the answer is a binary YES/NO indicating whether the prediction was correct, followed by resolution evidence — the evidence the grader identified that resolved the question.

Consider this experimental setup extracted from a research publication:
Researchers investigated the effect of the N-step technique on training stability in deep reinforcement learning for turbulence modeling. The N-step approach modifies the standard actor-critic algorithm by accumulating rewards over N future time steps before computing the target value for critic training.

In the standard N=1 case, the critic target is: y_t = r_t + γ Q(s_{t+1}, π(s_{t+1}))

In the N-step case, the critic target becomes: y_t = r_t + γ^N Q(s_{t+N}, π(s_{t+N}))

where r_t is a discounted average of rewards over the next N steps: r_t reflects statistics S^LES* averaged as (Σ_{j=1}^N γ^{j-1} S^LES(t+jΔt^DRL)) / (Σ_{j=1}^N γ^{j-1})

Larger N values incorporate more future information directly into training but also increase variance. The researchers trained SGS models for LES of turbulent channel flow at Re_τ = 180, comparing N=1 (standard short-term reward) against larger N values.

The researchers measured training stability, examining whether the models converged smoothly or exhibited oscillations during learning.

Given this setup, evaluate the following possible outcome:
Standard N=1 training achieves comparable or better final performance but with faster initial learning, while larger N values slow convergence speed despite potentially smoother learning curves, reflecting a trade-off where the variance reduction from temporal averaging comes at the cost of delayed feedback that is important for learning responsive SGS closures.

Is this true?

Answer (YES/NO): NO